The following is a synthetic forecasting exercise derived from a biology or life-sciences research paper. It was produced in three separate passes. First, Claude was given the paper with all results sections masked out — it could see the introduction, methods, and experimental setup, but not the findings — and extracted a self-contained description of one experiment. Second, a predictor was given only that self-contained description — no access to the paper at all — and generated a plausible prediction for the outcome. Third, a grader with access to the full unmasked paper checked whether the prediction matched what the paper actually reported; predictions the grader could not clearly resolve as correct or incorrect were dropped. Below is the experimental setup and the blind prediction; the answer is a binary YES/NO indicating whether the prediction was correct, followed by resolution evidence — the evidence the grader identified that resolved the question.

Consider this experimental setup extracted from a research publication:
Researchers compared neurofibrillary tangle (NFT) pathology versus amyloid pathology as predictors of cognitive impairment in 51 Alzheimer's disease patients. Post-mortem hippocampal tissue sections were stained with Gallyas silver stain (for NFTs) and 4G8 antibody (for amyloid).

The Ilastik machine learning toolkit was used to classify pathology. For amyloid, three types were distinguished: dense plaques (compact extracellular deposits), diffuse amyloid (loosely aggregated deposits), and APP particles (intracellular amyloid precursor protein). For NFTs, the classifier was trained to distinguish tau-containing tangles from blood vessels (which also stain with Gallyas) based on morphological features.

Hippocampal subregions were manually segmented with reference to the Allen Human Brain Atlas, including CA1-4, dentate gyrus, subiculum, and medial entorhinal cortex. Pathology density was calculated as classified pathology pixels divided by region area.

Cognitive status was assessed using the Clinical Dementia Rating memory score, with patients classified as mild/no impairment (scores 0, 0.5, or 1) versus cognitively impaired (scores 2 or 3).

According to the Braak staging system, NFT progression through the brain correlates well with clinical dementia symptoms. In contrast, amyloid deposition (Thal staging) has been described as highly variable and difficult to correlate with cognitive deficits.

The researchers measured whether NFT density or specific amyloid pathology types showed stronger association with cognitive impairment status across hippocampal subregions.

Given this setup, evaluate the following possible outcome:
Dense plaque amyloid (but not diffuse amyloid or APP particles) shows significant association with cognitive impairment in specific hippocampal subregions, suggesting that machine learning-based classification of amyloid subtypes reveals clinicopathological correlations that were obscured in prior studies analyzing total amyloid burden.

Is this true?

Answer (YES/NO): NO